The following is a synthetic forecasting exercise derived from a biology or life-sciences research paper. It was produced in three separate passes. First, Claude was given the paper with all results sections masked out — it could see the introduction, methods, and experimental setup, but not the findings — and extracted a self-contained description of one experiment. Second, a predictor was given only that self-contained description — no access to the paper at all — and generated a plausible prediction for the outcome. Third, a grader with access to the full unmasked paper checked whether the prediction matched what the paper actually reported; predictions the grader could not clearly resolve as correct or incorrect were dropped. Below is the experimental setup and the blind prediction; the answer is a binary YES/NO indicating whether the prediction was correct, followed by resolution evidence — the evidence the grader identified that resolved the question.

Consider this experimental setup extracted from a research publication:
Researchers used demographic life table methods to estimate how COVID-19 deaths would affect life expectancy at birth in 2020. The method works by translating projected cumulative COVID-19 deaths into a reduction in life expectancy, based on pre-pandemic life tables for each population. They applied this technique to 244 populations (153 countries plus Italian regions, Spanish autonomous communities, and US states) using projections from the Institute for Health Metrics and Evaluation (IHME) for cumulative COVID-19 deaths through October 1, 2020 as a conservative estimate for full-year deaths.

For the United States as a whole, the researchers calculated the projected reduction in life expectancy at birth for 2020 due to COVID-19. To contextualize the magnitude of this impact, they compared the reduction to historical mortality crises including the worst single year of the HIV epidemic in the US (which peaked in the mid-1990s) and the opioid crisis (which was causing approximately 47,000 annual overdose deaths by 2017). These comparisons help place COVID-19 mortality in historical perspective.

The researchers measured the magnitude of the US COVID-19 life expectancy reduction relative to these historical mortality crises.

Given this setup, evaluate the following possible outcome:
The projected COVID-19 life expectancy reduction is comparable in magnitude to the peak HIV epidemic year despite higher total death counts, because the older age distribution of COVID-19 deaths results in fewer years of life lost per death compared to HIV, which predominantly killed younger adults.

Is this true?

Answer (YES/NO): NO